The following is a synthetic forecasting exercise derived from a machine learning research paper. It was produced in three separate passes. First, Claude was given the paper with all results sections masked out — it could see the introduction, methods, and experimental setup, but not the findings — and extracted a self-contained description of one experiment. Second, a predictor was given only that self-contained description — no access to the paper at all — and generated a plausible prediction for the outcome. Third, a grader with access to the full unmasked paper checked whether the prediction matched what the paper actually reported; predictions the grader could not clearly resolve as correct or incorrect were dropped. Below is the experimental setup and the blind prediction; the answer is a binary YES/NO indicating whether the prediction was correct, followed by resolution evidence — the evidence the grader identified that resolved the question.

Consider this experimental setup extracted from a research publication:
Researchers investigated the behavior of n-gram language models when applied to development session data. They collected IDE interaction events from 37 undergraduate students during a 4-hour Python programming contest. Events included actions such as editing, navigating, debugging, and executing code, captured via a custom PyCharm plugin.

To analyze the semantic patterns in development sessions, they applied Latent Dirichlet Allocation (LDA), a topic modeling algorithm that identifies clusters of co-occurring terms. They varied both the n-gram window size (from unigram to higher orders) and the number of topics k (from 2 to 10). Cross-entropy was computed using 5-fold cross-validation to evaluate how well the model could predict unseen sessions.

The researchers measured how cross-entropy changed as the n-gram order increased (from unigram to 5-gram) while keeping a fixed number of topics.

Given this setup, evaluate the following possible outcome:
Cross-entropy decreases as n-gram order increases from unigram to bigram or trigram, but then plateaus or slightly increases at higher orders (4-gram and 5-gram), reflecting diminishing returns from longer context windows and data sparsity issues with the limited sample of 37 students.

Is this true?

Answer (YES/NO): NO